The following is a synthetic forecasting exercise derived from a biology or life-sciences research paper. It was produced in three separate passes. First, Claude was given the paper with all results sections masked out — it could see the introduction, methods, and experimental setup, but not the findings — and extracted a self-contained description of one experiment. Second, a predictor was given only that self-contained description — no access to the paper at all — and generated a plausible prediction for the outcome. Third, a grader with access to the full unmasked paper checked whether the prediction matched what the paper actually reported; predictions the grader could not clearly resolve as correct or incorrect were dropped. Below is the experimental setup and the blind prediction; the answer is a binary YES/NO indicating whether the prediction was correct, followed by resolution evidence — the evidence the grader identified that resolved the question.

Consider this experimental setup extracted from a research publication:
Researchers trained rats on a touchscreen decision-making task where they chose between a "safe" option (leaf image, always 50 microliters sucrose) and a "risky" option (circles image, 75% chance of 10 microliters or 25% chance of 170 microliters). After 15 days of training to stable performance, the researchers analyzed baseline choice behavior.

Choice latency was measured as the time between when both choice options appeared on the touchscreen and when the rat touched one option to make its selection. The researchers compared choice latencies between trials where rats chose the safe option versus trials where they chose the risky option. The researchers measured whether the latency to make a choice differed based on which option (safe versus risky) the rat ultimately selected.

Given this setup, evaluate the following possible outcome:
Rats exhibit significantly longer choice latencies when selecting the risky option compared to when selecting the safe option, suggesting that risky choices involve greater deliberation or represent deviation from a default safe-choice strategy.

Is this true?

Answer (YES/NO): NO